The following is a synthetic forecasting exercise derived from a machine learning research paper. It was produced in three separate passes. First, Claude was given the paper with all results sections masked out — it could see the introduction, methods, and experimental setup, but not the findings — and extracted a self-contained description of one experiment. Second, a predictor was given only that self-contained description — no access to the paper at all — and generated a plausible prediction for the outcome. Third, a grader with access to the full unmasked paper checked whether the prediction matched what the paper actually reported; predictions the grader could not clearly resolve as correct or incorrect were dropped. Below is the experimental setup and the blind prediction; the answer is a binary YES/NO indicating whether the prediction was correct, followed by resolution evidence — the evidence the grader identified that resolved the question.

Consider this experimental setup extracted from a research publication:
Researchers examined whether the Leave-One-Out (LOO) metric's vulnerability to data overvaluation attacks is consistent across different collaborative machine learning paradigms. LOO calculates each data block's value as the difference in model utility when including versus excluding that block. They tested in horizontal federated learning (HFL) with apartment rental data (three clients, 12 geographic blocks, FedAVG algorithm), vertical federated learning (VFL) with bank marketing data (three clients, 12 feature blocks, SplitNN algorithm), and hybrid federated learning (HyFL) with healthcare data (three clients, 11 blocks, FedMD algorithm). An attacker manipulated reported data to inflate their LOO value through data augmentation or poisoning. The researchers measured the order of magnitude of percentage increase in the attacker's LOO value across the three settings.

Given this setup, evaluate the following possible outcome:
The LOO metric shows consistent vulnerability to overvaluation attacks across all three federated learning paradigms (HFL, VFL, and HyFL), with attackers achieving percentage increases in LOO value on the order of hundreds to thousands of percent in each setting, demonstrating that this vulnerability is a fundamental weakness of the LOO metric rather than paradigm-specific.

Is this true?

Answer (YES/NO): NO